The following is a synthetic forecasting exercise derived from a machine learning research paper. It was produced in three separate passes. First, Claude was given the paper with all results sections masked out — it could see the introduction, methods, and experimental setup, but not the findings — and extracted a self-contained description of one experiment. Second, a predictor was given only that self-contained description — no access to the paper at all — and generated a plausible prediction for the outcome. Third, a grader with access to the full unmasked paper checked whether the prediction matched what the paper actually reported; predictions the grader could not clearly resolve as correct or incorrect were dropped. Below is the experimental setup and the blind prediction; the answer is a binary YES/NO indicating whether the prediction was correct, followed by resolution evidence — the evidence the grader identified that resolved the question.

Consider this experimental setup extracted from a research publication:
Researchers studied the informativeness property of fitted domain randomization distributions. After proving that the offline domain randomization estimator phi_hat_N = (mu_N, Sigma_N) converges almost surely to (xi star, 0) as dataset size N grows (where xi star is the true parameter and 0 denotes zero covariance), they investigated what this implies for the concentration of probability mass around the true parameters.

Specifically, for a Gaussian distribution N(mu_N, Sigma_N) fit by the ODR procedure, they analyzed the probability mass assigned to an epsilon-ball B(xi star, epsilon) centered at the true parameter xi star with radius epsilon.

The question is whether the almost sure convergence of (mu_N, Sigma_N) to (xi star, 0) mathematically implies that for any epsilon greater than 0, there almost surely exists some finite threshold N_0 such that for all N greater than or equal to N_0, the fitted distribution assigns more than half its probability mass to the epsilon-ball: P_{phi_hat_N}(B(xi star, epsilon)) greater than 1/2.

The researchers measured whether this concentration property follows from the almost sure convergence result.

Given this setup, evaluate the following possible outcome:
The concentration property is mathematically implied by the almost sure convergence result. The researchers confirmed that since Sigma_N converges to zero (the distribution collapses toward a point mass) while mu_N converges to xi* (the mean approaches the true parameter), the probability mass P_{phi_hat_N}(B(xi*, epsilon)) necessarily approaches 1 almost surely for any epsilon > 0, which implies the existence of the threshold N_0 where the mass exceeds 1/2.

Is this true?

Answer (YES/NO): YES